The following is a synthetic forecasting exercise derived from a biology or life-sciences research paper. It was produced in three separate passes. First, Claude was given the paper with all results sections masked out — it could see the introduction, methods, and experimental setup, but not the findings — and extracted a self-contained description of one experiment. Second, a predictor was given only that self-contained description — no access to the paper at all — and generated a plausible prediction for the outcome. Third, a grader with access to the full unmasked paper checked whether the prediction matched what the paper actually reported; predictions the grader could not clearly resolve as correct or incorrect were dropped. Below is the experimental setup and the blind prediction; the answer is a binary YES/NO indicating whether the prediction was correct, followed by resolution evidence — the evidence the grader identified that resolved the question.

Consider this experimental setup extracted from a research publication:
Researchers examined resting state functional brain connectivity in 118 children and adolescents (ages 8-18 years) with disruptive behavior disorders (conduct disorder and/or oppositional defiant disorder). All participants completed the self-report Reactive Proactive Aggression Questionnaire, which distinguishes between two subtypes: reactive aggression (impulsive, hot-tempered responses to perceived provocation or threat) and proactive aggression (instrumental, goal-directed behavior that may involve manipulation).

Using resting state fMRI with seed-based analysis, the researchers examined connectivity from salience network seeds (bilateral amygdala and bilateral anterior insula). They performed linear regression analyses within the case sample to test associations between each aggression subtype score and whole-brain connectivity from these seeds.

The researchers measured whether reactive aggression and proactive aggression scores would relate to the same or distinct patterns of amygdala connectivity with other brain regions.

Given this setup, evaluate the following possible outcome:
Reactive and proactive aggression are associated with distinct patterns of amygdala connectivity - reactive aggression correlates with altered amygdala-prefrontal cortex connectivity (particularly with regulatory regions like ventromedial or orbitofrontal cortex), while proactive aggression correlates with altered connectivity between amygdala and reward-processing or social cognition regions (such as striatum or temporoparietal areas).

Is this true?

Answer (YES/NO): NO